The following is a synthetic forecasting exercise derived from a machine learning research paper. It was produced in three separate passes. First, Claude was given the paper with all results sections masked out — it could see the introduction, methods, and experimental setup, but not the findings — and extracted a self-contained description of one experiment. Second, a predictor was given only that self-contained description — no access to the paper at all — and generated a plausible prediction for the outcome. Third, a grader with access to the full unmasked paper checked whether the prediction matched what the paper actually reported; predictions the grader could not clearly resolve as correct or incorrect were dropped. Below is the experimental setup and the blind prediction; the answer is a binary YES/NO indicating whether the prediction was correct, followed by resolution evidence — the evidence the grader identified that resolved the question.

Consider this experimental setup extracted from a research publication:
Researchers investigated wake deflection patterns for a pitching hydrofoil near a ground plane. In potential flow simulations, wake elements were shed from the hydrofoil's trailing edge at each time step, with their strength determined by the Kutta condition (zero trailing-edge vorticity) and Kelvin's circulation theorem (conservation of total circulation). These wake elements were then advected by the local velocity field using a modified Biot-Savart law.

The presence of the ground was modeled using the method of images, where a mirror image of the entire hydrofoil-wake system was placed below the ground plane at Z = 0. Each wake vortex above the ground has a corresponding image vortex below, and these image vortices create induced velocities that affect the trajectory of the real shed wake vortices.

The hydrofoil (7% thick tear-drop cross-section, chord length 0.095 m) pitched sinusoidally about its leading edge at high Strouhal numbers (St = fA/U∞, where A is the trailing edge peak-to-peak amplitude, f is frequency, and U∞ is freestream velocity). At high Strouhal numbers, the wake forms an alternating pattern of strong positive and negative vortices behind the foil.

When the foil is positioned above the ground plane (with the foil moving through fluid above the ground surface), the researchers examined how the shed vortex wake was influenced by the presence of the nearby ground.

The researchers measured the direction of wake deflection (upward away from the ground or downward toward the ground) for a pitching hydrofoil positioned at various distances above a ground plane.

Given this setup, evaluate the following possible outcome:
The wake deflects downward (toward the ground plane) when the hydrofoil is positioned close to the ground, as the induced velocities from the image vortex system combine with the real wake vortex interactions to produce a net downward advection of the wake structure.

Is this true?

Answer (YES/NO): NO